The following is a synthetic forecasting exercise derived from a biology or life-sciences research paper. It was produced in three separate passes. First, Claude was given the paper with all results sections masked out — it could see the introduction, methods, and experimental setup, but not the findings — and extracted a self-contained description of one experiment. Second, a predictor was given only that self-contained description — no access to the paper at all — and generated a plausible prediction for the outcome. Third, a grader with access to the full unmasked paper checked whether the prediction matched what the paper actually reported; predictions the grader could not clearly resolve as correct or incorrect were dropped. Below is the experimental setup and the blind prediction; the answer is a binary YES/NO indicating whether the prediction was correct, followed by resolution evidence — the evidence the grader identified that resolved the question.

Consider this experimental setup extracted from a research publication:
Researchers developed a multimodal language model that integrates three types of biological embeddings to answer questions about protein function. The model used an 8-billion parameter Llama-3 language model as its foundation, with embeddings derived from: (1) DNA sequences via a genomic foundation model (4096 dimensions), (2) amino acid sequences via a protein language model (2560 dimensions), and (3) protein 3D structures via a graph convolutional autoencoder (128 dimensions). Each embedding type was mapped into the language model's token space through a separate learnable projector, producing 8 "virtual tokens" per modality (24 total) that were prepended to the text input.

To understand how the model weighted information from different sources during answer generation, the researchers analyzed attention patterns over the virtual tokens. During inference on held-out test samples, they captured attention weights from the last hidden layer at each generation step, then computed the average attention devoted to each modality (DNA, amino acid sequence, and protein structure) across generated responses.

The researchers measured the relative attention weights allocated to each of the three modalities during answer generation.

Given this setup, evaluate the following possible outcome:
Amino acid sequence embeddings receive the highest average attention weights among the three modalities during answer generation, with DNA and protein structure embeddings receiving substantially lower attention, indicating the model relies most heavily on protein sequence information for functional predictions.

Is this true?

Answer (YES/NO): NO